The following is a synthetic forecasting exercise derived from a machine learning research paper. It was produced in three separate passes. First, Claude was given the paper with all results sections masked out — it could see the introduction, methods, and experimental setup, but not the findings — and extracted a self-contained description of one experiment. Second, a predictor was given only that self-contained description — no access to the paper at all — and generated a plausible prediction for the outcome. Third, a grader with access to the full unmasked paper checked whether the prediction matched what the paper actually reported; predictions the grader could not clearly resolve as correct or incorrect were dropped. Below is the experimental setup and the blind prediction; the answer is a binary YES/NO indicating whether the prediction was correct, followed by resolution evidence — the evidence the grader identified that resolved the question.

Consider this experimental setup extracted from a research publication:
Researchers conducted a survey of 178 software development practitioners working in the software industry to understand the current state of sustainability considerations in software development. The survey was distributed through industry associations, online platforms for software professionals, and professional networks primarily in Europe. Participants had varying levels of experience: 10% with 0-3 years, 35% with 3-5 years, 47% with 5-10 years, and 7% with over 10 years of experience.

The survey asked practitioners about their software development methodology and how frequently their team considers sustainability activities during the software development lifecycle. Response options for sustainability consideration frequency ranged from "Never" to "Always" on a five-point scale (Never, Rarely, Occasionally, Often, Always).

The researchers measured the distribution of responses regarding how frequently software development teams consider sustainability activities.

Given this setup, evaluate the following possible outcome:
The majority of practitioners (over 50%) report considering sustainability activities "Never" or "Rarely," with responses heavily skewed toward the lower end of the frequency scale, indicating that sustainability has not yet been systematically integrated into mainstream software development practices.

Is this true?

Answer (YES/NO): YES